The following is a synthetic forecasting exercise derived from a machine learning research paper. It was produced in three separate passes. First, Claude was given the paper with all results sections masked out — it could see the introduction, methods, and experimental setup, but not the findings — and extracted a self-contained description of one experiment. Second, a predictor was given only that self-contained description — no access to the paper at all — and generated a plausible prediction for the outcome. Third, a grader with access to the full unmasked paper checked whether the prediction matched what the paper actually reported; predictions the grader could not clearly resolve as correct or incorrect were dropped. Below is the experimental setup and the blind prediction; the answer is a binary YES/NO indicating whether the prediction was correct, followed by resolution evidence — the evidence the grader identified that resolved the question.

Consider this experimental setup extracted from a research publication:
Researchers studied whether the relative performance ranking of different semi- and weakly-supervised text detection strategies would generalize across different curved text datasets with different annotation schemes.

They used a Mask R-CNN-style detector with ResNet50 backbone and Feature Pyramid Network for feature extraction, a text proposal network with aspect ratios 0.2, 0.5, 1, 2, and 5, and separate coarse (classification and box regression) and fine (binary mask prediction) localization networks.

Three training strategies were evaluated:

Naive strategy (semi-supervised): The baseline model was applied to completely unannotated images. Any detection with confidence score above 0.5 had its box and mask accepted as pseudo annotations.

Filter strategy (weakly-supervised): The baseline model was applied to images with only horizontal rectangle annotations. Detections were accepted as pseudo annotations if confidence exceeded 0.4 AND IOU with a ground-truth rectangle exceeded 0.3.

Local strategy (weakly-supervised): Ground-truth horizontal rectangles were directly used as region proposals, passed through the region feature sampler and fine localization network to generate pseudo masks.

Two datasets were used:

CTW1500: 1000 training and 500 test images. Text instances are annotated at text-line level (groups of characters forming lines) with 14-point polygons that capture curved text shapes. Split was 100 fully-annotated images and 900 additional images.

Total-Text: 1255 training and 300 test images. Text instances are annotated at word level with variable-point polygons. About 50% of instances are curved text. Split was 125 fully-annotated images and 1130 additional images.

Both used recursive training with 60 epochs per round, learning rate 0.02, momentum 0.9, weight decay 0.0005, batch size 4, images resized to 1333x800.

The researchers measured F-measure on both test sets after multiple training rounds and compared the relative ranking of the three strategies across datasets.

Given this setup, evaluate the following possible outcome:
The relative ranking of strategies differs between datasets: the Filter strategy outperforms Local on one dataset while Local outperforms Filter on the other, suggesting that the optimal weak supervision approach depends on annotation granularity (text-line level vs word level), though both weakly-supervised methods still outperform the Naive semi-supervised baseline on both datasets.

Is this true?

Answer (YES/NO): NO